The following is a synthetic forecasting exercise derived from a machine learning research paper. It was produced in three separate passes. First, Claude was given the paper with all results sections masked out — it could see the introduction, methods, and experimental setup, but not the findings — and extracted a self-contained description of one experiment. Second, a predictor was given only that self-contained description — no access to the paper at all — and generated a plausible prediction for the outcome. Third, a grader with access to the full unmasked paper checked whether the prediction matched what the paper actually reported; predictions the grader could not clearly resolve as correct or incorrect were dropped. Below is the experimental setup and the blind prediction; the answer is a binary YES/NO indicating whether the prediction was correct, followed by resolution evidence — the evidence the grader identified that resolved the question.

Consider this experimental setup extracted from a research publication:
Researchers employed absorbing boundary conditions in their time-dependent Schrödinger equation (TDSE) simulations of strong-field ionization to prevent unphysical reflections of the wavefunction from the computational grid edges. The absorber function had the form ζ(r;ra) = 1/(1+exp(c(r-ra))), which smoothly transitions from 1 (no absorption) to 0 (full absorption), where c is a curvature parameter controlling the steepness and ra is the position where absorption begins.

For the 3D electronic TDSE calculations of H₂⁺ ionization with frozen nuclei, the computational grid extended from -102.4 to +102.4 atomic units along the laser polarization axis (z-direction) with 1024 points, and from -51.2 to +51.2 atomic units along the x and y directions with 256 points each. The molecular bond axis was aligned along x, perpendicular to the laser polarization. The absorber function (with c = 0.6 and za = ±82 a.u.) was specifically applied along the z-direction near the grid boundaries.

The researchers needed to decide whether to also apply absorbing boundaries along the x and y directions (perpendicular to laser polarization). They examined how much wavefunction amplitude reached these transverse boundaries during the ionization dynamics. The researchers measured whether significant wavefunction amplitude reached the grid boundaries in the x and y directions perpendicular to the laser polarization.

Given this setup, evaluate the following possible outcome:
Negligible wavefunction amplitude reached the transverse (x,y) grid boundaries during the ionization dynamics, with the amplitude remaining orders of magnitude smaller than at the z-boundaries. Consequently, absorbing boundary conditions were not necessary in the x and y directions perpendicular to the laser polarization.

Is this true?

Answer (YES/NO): YES